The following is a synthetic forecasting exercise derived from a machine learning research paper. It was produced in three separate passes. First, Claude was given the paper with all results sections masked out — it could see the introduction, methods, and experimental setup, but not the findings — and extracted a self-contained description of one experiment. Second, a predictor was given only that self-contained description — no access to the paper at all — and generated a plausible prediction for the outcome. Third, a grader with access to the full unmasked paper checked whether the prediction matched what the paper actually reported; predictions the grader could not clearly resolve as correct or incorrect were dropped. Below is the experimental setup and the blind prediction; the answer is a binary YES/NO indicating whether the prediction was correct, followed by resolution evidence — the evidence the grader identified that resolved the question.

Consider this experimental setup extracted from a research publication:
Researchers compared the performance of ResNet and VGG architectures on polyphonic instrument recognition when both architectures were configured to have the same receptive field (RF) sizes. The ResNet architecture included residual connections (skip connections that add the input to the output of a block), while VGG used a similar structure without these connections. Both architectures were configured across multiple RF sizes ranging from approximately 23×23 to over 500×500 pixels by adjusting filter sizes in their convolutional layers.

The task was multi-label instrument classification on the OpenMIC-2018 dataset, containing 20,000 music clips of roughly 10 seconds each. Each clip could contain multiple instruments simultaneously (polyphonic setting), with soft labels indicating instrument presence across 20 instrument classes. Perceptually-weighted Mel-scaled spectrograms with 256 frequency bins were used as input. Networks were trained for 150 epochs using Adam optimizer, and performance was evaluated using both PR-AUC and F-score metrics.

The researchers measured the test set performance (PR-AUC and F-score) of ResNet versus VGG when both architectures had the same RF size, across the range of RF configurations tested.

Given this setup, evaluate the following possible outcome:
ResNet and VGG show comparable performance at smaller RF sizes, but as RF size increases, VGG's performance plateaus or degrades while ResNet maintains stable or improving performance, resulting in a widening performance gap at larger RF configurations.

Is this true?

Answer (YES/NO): NO